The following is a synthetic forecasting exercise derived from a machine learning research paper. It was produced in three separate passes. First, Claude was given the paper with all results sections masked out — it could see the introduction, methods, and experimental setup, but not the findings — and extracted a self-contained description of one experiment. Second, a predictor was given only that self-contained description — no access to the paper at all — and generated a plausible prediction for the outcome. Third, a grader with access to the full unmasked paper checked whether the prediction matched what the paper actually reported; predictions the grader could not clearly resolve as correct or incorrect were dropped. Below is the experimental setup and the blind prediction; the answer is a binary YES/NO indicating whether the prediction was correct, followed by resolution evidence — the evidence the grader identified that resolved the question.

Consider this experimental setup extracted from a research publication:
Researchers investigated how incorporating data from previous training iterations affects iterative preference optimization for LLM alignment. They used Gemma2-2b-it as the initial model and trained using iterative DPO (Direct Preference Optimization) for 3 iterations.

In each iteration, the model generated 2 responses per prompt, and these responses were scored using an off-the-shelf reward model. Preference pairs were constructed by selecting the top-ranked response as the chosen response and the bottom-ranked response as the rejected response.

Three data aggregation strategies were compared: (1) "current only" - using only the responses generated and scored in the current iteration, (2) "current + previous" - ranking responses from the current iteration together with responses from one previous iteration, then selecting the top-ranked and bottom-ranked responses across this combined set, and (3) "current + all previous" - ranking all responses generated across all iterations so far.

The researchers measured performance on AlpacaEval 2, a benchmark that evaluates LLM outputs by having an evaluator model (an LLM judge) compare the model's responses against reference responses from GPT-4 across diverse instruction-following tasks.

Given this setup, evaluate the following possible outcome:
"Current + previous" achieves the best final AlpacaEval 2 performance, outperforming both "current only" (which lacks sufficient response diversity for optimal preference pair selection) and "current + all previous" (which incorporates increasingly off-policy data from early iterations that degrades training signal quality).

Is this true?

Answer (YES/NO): NO